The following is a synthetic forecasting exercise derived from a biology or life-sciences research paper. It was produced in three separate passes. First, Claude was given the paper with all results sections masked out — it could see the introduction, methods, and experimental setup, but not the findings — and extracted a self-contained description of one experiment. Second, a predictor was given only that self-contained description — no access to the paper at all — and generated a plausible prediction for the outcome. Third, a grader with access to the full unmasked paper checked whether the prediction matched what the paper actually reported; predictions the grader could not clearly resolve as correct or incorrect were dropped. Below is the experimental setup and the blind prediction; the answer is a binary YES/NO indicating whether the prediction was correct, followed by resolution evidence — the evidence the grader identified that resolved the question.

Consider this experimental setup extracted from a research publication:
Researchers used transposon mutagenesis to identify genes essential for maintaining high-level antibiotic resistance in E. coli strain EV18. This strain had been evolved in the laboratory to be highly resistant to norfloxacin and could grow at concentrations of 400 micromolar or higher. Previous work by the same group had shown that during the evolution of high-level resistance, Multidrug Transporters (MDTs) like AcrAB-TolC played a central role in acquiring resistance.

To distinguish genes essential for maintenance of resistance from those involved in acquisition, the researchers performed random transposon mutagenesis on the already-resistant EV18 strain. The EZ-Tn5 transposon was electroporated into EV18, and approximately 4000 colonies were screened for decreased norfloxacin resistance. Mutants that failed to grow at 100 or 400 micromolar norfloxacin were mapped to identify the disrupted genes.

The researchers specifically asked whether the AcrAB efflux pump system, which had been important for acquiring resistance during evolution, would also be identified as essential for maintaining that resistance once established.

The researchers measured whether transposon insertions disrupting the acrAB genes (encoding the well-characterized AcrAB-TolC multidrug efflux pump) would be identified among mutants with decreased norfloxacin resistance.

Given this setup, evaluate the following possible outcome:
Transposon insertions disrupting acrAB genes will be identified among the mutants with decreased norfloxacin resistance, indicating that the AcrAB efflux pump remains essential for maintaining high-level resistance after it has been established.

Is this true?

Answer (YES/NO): YES